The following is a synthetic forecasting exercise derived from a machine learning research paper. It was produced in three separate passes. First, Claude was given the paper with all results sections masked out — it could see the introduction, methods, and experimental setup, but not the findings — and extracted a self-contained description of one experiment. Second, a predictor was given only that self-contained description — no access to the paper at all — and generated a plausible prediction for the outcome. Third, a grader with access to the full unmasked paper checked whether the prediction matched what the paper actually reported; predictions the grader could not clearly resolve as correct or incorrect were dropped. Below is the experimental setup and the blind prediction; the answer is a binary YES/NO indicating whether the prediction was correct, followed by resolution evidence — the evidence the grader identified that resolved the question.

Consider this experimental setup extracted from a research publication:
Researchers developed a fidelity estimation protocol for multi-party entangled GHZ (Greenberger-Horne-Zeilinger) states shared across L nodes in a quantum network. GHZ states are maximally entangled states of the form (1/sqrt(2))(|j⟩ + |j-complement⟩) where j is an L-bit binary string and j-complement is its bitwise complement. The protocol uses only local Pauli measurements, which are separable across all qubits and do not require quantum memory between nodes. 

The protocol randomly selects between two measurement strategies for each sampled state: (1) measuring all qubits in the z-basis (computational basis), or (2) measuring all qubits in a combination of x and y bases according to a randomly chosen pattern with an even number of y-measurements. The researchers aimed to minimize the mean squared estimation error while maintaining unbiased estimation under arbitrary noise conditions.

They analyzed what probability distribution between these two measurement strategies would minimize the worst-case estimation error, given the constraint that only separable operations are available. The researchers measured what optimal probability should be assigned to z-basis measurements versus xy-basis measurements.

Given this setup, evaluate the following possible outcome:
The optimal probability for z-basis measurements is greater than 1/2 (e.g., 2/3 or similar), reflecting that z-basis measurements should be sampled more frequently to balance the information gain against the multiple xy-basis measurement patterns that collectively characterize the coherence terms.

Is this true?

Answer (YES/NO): NO